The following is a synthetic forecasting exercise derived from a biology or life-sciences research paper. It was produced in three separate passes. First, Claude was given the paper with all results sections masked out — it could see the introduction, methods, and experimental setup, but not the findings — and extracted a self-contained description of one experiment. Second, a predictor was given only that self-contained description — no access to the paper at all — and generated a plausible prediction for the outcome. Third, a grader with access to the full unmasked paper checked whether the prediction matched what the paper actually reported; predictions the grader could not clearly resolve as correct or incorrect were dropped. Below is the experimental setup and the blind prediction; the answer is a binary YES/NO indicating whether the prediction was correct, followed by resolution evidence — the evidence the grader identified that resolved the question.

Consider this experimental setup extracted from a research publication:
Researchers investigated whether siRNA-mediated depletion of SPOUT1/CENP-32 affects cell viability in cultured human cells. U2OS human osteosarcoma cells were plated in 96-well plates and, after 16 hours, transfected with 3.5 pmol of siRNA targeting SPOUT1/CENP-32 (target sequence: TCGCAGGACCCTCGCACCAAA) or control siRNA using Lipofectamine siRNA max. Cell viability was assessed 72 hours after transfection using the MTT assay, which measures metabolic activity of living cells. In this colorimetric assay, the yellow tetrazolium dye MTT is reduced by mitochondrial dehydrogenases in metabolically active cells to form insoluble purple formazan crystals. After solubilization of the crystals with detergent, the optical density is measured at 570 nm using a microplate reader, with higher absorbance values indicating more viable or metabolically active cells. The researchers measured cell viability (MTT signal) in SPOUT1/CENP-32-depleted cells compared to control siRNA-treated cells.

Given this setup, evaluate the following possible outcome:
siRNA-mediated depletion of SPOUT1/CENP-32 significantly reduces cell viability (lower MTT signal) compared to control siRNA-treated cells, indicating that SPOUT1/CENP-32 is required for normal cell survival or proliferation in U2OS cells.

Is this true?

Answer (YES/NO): YES